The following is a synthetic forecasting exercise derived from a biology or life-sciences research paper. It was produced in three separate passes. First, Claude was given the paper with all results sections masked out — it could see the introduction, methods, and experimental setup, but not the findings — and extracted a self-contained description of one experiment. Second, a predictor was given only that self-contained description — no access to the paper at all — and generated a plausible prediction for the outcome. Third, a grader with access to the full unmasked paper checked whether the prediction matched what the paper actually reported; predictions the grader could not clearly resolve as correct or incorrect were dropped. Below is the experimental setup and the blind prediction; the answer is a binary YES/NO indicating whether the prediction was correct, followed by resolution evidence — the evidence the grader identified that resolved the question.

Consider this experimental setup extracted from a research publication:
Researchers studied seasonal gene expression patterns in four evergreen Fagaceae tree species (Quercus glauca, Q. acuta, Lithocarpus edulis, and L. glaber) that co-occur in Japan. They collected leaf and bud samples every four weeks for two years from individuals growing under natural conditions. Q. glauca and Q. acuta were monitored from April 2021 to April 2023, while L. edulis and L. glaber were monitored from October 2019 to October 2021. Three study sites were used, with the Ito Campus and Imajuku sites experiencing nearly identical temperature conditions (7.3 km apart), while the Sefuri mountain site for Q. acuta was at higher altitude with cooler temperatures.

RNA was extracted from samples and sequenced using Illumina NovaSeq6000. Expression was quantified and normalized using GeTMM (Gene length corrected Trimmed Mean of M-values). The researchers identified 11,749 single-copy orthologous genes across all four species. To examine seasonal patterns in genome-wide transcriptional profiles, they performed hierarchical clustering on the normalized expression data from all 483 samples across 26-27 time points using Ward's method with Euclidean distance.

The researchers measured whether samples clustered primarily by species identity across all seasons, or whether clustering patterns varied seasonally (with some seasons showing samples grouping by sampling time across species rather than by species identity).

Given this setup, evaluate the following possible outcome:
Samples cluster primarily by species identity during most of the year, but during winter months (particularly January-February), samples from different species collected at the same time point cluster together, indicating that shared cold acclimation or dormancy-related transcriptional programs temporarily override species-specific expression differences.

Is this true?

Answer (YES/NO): YES